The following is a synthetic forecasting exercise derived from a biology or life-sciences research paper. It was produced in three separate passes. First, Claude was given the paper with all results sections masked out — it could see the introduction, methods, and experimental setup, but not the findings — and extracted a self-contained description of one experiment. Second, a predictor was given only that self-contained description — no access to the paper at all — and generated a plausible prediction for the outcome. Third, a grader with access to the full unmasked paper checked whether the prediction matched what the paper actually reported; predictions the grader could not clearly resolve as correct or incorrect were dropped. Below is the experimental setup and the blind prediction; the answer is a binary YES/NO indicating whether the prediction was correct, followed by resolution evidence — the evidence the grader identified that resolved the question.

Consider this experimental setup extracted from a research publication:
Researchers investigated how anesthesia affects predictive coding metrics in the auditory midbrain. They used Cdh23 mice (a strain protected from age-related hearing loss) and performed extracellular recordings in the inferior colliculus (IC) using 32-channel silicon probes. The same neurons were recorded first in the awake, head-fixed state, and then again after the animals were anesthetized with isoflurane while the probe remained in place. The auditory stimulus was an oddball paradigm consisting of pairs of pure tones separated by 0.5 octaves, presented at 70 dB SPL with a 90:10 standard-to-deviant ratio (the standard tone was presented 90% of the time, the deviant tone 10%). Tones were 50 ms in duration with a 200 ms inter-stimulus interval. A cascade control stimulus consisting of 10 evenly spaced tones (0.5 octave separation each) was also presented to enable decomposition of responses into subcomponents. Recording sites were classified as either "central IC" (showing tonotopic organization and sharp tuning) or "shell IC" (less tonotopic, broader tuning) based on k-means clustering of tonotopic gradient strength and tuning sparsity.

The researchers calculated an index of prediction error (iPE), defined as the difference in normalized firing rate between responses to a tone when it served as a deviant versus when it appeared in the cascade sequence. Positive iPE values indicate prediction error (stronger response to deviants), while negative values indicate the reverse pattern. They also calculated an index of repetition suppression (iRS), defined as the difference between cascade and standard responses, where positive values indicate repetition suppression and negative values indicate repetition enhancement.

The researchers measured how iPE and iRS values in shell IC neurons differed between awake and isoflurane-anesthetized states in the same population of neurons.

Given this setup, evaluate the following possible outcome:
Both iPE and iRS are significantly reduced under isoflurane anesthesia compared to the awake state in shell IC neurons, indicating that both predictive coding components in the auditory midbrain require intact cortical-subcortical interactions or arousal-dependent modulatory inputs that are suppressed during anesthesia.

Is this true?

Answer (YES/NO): NO